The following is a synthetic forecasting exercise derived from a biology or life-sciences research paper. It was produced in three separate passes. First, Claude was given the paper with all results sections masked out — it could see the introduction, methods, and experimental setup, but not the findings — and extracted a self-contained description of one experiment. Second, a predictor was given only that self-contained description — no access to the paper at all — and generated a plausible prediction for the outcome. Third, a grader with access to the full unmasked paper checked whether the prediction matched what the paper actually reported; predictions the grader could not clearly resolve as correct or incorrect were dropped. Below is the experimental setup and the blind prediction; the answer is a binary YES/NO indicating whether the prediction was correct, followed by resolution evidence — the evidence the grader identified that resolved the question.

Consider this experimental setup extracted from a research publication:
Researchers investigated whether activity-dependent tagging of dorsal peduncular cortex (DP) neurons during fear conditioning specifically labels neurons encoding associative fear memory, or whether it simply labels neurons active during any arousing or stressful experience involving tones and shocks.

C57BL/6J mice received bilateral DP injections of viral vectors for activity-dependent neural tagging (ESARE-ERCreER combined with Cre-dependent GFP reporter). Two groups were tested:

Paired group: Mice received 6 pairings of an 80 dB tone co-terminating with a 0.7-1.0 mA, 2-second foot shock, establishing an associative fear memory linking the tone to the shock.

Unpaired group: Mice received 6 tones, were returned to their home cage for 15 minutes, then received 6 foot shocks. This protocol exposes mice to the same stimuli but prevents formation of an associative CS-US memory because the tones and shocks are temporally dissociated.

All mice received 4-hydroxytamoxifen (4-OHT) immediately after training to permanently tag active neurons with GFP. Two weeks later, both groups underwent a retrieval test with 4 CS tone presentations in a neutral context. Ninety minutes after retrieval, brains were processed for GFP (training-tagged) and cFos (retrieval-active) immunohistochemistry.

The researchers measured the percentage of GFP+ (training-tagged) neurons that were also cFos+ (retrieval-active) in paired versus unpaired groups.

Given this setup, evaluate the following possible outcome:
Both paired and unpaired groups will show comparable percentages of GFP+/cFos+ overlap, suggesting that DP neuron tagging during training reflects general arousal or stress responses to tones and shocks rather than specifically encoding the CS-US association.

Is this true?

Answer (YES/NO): NO